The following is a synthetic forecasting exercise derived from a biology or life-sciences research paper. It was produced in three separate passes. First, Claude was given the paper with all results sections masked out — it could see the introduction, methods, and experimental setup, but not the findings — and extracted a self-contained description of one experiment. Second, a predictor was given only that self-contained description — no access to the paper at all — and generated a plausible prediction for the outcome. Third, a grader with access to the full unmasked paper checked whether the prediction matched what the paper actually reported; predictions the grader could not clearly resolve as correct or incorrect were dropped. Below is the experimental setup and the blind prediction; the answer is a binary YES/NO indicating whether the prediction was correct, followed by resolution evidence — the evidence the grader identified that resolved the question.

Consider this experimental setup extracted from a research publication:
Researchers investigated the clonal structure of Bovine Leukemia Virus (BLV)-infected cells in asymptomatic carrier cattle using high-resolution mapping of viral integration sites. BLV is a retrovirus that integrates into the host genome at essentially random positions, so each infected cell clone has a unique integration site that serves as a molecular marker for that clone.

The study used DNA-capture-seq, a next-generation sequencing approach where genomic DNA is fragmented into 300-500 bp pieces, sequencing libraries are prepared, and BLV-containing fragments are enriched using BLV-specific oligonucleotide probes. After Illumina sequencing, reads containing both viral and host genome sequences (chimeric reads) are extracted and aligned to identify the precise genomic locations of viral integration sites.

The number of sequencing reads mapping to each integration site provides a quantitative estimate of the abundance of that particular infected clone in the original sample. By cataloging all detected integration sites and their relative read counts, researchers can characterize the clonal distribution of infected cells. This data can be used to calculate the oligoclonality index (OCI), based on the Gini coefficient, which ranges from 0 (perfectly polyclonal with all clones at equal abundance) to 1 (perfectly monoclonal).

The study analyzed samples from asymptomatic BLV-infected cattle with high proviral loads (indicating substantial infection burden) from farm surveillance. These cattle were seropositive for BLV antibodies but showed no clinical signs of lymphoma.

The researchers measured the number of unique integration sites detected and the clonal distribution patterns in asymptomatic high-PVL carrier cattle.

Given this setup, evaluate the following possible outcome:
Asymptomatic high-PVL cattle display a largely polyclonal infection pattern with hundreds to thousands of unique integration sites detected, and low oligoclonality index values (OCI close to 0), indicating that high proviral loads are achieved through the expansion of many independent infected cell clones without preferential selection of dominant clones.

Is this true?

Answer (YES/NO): YES